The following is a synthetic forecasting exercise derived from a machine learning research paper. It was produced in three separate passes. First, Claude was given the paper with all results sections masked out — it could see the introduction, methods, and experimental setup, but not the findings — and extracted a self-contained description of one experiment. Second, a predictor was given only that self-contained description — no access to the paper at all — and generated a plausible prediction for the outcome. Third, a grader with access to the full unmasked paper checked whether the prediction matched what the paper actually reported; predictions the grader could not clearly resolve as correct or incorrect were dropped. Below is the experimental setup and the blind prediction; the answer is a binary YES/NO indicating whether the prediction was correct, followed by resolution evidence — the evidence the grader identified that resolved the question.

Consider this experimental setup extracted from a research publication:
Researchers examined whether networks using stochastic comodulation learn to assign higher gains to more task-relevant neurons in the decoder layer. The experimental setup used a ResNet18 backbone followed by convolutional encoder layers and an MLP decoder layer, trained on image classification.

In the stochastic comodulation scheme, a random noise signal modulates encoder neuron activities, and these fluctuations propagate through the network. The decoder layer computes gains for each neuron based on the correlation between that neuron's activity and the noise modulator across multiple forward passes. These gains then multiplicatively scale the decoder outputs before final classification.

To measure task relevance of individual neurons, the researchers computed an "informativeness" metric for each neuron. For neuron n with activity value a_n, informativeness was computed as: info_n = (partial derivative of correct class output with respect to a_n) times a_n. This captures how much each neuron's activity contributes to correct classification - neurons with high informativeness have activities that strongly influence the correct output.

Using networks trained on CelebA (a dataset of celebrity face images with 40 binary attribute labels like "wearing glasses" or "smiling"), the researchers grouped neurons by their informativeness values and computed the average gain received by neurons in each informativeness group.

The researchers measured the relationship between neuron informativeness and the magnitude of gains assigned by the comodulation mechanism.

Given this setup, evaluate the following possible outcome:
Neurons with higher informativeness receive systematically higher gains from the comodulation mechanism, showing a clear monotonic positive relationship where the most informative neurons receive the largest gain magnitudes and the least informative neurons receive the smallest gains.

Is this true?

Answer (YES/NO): YES